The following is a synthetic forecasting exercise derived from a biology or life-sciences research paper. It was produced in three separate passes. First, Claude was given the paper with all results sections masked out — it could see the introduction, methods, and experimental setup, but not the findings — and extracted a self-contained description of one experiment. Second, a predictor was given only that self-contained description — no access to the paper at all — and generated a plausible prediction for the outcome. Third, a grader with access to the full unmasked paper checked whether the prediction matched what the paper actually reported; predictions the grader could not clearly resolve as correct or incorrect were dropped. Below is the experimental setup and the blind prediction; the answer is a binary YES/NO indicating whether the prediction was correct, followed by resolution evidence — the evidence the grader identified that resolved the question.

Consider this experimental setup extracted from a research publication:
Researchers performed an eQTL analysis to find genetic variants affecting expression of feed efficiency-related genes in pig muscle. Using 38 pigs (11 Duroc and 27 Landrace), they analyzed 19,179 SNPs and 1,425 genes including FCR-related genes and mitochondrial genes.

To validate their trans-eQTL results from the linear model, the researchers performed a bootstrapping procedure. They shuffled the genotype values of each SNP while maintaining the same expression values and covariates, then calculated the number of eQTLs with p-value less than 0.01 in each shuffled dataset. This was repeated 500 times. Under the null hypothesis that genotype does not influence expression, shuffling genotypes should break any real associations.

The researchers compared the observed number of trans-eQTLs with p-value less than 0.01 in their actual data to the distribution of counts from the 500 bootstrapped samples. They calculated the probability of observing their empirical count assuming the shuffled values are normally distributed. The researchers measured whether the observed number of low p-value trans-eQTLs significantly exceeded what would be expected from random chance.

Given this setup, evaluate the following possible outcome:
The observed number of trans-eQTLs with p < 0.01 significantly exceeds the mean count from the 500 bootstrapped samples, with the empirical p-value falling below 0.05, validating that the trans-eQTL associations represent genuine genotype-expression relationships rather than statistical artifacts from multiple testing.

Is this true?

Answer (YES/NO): YES